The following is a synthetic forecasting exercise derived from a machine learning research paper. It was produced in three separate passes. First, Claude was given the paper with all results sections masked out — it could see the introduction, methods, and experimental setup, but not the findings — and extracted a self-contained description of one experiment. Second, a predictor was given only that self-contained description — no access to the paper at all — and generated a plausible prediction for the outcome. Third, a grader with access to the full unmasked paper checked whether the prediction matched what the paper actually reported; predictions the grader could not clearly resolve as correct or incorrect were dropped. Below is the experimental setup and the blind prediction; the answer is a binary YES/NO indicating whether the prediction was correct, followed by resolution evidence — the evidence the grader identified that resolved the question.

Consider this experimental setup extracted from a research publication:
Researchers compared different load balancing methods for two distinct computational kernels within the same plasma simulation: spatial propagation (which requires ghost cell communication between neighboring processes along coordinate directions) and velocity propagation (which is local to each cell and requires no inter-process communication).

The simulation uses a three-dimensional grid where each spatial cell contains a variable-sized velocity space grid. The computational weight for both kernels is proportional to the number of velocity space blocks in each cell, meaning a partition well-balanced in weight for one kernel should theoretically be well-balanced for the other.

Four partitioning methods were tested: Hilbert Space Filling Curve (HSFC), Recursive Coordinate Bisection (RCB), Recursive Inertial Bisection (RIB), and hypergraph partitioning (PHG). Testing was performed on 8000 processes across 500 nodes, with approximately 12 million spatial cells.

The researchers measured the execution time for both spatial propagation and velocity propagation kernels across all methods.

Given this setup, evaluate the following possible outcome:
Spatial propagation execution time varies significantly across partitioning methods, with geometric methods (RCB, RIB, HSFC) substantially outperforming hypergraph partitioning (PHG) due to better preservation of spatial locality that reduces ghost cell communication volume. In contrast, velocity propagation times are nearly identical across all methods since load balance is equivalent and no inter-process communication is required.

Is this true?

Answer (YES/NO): NO